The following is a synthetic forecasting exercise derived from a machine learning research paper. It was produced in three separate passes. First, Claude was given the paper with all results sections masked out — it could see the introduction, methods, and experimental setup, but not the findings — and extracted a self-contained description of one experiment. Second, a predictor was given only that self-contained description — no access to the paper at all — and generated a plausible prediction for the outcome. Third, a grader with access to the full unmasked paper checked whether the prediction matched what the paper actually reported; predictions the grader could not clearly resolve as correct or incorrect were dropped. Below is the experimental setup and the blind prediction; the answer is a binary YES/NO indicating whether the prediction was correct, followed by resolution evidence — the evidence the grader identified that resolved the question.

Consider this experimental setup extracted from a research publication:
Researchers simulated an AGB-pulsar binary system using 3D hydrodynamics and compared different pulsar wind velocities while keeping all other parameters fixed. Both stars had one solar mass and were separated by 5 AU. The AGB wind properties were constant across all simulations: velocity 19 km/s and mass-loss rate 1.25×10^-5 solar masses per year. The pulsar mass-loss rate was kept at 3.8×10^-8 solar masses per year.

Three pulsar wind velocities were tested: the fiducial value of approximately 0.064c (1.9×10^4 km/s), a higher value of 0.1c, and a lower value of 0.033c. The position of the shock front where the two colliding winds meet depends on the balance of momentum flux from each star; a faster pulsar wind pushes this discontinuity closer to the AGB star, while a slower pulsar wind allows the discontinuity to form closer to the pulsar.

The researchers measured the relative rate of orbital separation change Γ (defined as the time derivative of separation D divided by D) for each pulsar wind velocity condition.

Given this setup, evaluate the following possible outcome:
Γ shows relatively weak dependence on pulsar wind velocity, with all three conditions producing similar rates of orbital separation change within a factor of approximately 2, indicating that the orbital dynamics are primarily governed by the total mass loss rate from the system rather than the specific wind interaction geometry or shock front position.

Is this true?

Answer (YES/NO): NO